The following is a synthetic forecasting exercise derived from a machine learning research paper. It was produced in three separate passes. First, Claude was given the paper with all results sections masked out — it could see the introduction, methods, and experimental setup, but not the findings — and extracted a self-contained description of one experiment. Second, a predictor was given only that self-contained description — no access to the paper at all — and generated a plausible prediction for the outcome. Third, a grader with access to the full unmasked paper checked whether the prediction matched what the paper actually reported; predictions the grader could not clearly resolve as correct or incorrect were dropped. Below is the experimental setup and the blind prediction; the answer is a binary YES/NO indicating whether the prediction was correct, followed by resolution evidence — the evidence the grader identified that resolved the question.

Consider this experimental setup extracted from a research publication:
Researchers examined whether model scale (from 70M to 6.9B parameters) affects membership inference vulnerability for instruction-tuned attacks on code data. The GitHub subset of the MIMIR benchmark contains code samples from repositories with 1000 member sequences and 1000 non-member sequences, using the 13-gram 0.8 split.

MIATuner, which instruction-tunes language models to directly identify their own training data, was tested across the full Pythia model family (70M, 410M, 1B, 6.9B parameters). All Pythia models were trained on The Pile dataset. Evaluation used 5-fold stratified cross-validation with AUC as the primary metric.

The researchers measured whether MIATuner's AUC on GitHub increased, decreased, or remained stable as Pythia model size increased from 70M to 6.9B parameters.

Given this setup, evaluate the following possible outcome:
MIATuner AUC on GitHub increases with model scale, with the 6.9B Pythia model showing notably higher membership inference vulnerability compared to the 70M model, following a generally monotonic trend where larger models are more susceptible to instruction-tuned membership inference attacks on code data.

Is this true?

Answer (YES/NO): YES